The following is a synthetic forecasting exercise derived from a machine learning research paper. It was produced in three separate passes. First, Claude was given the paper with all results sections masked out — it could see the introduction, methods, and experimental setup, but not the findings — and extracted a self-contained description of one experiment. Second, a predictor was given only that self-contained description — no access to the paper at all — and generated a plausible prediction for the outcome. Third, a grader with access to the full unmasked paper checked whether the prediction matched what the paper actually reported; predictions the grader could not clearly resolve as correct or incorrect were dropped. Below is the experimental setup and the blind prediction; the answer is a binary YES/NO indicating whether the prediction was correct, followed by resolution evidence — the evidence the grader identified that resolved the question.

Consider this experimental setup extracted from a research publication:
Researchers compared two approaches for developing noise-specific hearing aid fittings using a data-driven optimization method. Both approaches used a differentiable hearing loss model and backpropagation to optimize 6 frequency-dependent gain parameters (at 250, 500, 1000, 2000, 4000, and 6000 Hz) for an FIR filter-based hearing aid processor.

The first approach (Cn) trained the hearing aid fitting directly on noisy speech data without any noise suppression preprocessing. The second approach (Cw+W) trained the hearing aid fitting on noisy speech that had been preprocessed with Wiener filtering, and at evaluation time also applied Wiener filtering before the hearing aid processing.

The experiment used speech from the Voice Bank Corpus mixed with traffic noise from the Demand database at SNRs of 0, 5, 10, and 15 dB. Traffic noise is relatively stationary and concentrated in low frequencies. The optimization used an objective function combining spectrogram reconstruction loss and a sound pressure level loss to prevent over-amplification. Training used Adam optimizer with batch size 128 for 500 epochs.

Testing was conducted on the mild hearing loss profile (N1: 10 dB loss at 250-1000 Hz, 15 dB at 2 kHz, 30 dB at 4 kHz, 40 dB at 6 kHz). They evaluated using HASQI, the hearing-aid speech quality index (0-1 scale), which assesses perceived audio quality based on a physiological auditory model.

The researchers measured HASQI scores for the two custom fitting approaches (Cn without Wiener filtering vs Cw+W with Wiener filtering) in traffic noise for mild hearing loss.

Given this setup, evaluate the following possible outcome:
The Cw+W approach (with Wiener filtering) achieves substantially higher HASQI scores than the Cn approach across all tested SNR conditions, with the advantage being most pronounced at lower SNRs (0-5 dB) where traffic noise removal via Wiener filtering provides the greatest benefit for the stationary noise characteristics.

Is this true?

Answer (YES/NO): NO